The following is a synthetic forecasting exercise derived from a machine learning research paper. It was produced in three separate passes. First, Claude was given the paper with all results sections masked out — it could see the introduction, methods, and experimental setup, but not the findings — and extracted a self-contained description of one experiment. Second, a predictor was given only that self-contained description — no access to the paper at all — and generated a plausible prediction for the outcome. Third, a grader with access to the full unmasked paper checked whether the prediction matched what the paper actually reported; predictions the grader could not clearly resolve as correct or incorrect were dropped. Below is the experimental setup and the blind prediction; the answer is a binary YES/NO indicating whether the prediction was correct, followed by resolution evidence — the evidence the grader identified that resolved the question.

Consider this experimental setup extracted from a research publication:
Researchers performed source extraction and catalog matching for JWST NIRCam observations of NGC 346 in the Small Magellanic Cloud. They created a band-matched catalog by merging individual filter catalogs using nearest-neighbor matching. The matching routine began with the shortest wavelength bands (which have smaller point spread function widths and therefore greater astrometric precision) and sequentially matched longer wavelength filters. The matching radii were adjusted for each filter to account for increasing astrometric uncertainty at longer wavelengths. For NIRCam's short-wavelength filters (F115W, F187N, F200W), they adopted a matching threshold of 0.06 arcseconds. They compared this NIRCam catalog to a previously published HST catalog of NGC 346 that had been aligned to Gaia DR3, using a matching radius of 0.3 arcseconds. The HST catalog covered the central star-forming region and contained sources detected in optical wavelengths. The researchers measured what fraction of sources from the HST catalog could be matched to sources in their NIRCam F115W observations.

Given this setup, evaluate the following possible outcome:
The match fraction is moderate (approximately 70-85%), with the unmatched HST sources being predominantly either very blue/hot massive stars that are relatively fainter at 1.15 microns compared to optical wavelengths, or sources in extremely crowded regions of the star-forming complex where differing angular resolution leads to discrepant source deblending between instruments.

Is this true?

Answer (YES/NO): NO